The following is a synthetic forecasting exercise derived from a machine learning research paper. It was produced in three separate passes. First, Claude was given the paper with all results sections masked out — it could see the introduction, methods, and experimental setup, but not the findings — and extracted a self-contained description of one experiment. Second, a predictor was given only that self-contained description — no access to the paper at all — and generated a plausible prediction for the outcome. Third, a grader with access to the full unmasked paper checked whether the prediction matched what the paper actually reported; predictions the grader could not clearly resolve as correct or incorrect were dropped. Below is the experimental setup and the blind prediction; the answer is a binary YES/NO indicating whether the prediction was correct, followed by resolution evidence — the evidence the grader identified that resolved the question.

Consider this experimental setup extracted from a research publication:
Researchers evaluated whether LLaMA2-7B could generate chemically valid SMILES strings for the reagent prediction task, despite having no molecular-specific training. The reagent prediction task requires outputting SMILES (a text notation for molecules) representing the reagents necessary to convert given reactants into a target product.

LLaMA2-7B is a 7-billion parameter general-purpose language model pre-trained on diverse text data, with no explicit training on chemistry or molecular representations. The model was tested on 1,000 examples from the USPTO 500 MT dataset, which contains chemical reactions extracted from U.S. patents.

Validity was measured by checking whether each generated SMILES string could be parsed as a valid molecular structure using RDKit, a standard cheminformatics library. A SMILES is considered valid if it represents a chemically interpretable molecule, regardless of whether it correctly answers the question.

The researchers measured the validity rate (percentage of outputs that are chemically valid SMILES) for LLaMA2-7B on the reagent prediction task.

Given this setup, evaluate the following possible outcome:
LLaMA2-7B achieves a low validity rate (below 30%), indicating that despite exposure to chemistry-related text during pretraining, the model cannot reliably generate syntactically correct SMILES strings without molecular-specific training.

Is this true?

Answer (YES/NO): NO